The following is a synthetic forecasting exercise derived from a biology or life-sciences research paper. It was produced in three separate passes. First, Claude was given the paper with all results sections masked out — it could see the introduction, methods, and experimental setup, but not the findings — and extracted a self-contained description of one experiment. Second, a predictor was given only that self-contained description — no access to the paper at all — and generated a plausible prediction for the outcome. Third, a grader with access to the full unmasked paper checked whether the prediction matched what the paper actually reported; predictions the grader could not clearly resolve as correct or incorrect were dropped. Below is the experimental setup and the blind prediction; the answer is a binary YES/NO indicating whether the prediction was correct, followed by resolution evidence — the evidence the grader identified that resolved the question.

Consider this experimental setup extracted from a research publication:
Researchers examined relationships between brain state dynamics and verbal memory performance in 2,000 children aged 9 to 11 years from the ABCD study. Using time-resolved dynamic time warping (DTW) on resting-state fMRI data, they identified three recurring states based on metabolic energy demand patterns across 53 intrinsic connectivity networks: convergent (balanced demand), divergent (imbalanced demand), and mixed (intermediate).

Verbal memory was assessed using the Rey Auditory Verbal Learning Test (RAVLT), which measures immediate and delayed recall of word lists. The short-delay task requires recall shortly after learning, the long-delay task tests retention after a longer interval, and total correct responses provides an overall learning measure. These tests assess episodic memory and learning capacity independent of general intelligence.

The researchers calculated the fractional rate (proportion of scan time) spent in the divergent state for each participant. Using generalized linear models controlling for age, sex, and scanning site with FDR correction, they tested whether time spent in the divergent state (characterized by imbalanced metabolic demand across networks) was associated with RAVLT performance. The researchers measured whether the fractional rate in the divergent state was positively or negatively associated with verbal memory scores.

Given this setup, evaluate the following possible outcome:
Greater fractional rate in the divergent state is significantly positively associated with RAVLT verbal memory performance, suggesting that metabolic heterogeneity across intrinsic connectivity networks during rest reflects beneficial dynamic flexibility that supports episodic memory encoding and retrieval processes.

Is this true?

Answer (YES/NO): NO